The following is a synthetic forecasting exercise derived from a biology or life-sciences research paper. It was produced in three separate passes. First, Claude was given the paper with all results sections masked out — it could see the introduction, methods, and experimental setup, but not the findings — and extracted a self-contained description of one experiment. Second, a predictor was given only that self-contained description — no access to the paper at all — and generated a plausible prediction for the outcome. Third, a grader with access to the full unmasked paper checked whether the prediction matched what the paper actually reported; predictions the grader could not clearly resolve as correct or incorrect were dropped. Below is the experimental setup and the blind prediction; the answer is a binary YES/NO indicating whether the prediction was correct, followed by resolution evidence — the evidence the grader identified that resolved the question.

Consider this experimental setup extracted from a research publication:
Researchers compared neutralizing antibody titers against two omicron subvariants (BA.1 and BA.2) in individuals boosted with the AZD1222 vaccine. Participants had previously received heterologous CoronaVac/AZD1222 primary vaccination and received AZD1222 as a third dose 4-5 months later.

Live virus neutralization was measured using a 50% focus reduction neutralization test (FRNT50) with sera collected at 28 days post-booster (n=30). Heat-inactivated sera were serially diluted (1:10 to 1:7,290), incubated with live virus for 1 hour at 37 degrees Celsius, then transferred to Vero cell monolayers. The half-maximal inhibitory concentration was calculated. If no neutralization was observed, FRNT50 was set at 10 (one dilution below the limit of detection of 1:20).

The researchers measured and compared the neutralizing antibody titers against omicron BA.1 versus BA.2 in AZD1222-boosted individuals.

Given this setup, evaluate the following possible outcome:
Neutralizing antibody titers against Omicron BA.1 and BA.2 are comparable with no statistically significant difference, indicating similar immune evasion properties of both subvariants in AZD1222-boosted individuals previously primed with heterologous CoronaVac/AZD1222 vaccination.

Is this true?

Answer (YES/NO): YES